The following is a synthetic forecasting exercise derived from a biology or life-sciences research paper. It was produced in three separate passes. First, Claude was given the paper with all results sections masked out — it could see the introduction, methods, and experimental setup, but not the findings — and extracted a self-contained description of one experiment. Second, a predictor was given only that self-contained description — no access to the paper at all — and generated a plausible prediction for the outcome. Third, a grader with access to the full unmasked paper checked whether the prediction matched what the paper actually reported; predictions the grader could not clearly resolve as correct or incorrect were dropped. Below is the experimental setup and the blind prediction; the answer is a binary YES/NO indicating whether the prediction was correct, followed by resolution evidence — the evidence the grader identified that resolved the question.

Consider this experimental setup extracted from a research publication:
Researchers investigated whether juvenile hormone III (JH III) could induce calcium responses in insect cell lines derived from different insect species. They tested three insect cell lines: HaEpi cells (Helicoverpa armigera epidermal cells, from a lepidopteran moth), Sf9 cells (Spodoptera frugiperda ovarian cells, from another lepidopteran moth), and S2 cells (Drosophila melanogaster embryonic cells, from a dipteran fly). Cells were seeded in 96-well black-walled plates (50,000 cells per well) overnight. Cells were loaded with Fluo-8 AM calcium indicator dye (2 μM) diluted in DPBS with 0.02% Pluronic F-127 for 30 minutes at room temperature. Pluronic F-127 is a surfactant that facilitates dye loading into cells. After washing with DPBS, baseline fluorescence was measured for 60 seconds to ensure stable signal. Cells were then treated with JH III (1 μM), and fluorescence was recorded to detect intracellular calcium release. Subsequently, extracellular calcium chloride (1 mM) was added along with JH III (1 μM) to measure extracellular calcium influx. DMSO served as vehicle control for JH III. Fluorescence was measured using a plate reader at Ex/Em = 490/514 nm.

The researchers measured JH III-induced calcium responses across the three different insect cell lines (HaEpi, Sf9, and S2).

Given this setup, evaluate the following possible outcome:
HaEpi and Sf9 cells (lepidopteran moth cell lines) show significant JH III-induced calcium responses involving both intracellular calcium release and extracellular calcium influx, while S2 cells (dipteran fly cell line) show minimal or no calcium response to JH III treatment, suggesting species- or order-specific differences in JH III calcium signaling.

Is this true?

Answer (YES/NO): NO